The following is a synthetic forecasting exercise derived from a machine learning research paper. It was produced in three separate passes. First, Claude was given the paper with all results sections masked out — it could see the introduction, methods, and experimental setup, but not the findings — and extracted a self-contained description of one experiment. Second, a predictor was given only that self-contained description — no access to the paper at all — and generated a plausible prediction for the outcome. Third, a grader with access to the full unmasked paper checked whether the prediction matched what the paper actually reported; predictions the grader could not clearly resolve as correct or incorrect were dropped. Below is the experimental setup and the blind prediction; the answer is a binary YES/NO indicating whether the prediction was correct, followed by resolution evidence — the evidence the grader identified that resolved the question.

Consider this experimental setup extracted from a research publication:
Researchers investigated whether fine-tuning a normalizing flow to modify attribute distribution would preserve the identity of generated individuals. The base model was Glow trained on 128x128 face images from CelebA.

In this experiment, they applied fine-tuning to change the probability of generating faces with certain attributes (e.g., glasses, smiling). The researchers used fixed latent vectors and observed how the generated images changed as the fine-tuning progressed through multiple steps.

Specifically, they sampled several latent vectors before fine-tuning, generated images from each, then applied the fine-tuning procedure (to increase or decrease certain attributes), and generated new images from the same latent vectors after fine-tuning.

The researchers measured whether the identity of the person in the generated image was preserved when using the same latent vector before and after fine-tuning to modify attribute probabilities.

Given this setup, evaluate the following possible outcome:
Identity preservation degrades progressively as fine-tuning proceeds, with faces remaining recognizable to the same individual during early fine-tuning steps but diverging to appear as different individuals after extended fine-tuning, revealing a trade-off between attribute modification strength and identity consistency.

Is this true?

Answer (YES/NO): NO